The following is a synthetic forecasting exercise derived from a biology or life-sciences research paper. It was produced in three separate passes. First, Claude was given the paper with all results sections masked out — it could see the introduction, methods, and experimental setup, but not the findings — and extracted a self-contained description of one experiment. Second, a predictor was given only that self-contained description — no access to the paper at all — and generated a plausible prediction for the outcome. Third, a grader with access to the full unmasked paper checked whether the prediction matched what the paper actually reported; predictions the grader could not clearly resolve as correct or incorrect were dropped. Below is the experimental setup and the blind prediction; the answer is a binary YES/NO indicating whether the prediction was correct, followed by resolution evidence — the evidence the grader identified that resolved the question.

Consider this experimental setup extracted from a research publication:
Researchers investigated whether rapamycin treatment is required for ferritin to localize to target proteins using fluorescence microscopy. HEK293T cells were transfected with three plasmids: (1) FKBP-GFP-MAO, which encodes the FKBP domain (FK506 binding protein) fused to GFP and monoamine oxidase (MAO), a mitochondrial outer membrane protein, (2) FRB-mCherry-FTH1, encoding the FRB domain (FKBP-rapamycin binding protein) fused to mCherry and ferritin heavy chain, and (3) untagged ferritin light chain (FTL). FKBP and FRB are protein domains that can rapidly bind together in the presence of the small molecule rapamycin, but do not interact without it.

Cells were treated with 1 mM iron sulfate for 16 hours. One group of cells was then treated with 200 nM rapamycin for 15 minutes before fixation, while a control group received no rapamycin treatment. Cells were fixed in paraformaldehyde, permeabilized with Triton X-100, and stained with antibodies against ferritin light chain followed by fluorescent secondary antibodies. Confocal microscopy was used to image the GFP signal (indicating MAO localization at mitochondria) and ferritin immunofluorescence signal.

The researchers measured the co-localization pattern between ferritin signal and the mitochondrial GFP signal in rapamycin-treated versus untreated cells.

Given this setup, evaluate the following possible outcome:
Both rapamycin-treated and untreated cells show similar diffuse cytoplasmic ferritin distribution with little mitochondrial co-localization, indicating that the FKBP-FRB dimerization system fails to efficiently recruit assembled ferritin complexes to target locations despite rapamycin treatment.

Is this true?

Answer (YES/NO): NO